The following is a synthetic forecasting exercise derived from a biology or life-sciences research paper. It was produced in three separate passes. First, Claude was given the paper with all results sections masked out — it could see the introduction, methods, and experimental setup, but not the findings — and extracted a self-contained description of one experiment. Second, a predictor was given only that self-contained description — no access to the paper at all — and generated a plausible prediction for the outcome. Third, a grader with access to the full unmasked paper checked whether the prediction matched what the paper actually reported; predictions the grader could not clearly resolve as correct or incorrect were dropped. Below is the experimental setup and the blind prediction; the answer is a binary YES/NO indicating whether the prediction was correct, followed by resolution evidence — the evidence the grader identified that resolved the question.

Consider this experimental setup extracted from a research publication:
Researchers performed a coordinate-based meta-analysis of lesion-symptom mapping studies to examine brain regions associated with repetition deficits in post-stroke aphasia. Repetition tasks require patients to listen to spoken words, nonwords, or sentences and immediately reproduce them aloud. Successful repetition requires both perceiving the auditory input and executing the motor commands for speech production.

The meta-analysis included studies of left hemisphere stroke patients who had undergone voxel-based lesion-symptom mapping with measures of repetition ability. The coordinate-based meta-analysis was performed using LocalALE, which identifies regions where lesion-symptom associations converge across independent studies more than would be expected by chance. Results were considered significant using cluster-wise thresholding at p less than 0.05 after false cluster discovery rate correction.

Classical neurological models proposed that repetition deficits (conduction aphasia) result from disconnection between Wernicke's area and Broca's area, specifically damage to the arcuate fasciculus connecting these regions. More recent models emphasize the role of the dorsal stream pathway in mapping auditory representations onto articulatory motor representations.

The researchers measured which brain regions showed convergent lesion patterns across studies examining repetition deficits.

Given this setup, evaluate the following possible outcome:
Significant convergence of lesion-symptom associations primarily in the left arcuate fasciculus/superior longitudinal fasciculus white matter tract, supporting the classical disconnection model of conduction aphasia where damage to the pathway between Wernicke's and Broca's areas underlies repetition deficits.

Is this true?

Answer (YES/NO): NO